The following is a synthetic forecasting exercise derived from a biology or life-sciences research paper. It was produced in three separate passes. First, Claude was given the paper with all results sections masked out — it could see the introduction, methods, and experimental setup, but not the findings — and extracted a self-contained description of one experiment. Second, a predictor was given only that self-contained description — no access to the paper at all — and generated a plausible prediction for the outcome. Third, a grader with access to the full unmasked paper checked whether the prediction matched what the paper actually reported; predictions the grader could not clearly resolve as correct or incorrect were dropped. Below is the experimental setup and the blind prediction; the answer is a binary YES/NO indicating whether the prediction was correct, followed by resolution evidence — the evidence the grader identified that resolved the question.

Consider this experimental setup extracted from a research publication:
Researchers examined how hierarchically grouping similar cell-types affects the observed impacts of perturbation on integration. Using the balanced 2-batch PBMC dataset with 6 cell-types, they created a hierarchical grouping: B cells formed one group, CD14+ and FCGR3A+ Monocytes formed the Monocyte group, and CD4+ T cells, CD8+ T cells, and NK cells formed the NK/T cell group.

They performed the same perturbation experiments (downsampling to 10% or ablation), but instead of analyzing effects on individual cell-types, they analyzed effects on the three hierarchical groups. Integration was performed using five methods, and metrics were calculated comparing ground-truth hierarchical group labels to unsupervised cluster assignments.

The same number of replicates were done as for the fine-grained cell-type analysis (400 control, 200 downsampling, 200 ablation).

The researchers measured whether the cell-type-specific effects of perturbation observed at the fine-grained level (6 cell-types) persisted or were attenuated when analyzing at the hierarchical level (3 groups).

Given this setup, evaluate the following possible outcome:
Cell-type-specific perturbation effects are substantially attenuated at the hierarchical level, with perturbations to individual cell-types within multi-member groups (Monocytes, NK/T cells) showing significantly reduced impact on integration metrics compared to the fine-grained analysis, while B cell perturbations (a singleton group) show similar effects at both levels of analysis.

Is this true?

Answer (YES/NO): NO